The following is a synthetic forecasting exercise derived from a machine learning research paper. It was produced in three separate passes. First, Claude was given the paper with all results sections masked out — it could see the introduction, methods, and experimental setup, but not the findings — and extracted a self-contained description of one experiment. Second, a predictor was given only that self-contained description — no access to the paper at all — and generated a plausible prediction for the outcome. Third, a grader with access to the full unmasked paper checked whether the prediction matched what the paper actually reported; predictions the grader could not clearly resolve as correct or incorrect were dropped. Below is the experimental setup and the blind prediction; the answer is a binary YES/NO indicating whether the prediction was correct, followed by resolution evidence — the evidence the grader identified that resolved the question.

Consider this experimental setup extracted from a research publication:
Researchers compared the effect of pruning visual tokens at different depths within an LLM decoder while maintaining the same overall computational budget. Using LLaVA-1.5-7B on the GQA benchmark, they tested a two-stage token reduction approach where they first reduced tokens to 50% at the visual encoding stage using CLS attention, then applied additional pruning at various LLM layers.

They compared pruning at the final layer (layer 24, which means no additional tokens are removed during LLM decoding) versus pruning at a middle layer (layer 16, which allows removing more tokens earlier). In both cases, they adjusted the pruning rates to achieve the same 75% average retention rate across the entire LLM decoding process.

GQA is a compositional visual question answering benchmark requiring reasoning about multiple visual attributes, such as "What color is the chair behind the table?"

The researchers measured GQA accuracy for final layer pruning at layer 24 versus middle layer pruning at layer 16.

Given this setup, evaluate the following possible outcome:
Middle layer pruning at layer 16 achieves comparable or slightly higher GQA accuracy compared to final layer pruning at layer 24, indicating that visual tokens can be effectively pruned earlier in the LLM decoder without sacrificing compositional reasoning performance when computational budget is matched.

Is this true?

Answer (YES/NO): YES